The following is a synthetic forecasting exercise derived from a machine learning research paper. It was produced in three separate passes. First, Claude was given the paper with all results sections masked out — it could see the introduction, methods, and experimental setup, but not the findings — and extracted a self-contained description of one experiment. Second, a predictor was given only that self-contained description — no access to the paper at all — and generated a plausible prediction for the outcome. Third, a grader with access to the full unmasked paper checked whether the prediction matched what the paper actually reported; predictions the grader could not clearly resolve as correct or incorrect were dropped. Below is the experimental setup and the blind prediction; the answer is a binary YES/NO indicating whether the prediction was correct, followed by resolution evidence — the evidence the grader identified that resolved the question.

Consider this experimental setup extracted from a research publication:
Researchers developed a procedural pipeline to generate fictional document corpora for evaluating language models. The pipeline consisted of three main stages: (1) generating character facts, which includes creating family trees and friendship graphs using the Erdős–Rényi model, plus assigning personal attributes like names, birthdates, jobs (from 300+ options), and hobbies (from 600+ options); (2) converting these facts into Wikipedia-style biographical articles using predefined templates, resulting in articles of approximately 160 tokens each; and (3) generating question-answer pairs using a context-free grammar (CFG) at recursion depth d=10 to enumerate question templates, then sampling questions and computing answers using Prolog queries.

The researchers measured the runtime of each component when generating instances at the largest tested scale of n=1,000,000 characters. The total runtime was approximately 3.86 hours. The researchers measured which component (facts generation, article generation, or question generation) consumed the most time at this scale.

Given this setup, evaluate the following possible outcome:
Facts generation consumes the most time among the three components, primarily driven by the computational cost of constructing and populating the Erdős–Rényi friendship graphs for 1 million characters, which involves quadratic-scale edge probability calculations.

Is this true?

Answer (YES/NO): NO